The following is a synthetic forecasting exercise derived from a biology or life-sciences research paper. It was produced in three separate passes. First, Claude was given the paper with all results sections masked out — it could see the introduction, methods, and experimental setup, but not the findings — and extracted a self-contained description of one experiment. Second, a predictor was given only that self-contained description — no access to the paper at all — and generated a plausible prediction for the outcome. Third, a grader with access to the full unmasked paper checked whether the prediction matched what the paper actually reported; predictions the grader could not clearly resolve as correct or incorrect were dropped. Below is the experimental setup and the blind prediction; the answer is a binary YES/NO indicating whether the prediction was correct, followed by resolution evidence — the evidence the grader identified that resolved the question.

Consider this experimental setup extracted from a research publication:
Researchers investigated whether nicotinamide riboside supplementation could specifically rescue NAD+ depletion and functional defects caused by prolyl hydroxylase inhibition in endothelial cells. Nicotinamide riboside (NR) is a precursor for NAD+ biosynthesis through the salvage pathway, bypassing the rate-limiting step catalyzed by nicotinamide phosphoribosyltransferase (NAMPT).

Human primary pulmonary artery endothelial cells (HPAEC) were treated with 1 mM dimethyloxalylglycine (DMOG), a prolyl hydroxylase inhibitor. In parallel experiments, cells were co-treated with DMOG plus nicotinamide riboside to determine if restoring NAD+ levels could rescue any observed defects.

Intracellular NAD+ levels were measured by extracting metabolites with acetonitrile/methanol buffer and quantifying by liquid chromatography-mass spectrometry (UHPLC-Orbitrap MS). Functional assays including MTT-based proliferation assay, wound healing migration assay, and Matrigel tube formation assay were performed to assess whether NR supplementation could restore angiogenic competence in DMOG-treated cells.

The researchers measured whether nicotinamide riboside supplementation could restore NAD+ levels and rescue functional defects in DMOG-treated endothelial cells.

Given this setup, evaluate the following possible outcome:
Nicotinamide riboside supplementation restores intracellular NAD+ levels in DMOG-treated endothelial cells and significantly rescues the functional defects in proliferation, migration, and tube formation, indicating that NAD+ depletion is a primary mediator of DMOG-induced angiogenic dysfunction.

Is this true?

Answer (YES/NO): NO